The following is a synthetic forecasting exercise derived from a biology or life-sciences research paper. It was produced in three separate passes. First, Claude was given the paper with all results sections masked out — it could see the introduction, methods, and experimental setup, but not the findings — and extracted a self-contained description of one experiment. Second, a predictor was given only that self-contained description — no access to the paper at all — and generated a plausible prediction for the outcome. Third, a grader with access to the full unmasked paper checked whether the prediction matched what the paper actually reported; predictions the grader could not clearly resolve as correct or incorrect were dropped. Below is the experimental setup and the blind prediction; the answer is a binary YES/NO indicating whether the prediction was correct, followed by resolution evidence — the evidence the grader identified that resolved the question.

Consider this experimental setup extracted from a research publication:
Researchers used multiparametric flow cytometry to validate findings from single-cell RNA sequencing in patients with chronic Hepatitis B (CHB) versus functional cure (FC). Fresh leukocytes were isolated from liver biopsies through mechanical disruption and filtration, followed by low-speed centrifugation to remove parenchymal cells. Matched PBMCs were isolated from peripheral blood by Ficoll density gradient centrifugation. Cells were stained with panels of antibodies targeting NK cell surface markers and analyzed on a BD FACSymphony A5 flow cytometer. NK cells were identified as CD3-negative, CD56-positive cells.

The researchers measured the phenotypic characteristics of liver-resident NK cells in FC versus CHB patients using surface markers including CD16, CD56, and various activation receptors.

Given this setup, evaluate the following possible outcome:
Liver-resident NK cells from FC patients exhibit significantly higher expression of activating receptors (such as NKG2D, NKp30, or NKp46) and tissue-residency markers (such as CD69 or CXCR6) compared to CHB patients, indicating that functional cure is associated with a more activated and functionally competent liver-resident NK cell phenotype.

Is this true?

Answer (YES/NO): YES